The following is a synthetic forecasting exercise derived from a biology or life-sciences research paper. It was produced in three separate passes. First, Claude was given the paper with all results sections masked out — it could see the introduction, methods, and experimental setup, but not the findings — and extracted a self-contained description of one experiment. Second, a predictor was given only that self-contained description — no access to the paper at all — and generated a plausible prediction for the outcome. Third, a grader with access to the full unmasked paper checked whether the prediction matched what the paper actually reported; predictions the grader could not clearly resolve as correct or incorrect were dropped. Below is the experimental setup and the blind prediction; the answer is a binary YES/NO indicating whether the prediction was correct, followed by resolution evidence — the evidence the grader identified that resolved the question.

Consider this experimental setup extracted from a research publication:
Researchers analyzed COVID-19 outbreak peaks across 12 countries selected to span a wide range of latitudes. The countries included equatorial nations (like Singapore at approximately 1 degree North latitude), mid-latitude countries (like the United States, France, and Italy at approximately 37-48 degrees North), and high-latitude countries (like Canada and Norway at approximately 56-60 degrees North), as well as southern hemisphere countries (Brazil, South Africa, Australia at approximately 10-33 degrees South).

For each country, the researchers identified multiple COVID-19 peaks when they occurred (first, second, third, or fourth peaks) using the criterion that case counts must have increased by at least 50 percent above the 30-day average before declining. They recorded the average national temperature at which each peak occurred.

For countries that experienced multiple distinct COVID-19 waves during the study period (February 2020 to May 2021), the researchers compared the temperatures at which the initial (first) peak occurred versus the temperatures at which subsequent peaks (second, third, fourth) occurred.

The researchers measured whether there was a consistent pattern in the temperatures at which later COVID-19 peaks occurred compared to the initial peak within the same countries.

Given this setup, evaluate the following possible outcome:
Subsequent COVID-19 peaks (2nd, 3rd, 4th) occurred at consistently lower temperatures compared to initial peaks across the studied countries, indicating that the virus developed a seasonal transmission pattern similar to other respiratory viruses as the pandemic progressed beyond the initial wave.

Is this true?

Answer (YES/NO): NO